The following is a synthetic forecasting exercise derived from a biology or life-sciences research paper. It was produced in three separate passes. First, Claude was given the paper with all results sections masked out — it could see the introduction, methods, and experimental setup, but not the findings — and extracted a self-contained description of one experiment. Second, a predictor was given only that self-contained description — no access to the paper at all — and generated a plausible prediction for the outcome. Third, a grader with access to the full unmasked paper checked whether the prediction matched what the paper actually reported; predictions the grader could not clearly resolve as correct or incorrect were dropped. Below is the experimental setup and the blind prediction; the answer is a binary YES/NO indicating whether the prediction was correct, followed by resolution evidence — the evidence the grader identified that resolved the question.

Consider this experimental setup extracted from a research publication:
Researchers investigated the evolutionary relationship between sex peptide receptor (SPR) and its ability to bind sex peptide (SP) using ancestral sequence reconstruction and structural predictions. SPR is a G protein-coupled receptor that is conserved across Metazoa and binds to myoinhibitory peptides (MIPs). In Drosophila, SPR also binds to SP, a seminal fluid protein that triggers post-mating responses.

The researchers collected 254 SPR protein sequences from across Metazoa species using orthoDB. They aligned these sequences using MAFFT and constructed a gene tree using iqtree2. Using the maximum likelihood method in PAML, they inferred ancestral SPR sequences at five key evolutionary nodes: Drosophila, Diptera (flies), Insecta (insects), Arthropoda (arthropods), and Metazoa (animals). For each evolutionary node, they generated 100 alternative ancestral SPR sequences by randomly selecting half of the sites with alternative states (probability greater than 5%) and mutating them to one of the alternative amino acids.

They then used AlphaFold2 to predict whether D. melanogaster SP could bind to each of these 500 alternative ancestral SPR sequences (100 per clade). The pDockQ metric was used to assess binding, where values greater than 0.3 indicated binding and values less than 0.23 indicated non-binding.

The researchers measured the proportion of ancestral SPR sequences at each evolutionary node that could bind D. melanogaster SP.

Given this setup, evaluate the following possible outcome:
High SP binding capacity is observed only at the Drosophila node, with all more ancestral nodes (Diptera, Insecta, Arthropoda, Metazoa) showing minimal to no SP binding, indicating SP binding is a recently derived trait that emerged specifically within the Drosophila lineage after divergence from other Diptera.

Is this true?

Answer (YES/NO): NO